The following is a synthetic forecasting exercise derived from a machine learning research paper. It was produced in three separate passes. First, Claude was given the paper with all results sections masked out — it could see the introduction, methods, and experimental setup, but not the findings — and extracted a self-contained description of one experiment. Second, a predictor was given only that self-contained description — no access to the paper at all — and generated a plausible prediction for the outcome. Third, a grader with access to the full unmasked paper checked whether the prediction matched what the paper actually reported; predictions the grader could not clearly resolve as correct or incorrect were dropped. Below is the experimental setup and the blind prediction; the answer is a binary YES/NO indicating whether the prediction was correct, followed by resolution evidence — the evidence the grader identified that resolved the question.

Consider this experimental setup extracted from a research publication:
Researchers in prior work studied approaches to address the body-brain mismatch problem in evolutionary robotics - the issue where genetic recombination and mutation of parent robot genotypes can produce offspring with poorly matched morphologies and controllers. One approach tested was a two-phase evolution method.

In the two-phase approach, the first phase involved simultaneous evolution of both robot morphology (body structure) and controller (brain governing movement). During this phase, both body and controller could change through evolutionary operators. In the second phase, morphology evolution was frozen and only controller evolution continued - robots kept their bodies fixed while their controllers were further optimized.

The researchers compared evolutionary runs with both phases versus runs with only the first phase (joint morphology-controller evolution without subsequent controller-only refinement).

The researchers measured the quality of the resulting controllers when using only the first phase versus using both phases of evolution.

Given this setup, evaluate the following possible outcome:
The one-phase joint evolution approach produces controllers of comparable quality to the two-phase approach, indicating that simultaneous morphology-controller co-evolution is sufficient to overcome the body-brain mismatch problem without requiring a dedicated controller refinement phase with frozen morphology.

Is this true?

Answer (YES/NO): NO